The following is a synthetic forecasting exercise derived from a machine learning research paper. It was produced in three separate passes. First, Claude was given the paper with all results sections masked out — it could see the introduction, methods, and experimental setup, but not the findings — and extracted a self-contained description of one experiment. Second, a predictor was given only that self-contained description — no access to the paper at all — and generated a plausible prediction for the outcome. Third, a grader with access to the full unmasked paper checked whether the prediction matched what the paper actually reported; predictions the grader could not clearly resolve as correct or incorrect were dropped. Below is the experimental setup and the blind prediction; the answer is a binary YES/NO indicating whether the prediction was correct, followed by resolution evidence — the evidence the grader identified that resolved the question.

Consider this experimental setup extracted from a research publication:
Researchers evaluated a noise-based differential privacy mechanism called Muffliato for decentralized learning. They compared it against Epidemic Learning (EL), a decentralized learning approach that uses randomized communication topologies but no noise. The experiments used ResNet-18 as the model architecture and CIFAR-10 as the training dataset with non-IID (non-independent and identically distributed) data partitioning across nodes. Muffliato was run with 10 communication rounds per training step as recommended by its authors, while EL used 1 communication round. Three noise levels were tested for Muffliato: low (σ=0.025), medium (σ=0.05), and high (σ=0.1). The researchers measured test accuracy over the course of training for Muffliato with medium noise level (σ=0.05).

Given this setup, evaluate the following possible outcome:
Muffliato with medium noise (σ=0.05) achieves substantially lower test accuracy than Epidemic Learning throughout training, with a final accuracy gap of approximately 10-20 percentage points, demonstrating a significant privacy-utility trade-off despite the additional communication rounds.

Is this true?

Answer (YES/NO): NO